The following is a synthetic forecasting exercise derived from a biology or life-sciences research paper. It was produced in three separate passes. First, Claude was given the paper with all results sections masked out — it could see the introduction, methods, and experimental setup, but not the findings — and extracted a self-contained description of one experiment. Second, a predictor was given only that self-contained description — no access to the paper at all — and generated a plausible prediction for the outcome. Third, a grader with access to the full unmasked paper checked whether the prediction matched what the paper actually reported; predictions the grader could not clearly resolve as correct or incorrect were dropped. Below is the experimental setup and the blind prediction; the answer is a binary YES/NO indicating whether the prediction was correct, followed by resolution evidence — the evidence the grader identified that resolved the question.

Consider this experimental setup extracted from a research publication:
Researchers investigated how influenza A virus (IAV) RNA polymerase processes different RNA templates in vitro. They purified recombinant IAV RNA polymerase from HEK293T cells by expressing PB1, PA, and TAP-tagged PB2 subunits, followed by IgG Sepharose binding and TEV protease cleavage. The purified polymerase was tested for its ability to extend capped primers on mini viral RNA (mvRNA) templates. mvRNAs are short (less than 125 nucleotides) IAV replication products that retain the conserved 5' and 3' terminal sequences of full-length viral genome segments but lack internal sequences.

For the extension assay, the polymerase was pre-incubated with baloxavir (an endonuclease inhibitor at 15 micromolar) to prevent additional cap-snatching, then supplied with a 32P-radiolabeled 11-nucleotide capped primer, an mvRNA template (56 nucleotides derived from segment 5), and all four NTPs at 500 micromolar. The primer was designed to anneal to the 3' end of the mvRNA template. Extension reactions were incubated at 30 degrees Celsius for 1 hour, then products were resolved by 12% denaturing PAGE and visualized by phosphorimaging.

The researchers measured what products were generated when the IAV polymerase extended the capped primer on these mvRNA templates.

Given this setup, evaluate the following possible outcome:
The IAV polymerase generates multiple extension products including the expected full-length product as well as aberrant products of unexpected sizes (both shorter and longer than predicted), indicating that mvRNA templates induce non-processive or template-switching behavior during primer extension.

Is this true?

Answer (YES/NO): YES